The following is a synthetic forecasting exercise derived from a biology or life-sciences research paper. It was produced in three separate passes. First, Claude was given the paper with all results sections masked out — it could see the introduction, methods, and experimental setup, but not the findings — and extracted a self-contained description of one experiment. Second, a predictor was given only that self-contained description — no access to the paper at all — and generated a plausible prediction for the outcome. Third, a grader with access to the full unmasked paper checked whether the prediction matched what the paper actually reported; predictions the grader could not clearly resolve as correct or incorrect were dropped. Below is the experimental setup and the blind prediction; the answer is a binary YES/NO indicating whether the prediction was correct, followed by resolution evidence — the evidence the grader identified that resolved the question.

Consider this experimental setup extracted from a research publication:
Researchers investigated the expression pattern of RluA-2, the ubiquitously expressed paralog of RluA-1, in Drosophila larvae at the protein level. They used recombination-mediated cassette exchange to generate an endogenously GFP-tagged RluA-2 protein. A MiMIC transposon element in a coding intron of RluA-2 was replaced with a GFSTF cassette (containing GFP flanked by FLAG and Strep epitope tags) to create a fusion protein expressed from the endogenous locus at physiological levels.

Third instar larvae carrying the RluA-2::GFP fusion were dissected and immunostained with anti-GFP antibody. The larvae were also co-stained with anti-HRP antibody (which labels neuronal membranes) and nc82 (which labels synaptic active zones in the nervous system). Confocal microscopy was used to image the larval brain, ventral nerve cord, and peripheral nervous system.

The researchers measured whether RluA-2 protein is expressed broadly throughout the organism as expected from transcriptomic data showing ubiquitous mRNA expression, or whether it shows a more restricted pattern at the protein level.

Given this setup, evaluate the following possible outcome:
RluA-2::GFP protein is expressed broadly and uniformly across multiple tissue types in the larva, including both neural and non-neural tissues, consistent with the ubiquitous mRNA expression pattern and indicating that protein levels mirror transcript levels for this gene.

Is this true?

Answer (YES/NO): YES